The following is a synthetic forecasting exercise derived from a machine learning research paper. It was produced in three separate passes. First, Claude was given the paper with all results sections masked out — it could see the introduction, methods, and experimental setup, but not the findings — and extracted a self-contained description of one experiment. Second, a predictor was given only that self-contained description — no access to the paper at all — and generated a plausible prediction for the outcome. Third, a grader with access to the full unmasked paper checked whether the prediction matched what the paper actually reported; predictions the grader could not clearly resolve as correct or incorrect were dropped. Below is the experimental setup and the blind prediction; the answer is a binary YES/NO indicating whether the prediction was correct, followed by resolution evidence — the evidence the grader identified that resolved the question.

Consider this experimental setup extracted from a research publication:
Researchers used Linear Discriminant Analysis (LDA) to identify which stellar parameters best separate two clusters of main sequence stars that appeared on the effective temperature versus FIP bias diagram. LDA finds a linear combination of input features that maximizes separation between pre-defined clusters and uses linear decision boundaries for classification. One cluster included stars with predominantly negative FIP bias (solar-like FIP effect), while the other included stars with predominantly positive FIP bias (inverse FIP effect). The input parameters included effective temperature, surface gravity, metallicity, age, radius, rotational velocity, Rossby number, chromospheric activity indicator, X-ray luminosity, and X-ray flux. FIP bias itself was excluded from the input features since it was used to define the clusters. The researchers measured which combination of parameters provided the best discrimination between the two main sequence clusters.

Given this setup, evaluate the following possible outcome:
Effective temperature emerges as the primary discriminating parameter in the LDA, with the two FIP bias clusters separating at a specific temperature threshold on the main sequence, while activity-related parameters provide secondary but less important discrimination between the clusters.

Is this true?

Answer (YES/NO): NO